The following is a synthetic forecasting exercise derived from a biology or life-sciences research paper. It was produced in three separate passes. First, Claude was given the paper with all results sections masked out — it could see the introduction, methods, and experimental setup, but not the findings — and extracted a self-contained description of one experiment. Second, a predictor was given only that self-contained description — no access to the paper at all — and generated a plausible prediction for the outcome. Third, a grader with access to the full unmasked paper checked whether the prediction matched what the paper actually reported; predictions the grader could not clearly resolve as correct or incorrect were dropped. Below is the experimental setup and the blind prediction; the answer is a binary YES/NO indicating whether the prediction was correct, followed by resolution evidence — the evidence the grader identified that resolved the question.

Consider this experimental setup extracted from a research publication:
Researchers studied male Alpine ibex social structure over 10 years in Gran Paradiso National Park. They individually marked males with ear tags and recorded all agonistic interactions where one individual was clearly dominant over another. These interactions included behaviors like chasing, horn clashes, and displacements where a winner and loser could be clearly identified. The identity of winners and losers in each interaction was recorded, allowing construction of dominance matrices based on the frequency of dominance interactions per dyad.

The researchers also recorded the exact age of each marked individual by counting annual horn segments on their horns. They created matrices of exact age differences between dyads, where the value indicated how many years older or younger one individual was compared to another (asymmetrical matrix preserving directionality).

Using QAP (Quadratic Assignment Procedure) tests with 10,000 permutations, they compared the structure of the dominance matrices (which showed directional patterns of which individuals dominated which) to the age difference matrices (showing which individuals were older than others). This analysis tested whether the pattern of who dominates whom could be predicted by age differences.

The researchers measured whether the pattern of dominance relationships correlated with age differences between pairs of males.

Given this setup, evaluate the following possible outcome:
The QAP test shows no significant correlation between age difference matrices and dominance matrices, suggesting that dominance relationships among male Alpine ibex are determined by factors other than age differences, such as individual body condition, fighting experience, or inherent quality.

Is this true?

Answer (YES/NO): NO